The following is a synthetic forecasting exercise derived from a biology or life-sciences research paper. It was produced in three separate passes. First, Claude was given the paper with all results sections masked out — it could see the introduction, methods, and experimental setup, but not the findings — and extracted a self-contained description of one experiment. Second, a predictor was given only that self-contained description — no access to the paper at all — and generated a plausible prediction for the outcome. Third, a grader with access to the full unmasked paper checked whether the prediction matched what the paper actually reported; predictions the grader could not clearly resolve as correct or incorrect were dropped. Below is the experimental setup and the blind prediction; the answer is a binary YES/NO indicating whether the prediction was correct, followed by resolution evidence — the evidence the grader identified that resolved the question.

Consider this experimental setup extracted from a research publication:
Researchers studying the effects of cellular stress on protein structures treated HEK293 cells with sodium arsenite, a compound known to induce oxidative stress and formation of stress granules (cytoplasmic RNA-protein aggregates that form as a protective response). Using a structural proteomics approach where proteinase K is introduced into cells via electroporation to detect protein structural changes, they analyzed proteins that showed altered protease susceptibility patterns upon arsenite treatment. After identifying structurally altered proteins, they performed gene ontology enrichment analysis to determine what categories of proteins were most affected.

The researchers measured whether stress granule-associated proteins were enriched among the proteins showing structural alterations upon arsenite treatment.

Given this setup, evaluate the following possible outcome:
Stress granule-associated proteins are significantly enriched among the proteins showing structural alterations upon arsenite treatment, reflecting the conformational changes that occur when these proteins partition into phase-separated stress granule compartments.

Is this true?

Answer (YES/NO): YES